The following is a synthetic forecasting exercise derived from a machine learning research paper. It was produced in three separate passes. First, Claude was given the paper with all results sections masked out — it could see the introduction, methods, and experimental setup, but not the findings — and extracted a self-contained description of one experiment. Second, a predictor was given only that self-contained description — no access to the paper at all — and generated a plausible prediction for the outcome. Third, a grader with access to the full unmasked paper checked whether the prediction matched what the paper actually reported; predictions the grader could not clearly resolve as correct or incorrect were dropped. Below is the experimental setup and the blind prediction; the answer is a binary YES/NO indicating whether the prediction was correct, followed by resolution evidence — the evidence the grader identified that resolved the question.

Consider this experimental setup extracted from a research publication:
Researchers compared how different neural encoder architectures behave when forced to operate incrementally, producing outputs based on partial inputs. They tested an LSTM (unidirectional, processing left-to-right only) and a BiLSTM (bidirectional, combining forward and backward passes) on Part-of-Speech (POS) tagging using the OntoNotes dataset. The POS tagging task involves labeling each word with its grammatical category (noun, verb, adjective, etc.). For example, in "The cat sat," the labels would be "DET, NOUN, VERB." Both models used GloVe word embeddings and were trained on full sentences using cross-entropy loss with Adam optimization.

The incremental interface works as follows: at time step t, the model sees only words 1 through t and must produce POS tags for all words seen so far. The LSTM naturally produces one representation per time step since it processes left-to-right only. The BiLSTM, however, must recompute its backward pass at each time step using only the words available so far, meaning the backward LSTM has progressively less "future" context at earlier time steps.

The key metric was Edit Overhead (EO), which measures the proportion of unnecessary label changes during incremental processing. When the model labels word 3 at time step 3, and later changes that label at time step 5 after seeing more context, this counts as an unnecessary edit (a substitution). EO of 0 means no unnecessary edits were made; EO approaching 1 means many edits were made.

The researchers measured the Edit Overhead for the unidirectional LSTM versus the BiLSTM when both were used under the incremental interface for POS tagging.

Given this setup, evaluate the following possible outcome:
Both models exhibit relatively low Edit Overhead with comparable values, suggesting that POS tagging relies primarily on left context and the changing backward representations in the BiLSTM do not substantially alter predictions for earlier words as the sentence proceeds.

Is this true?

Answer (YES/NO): YES